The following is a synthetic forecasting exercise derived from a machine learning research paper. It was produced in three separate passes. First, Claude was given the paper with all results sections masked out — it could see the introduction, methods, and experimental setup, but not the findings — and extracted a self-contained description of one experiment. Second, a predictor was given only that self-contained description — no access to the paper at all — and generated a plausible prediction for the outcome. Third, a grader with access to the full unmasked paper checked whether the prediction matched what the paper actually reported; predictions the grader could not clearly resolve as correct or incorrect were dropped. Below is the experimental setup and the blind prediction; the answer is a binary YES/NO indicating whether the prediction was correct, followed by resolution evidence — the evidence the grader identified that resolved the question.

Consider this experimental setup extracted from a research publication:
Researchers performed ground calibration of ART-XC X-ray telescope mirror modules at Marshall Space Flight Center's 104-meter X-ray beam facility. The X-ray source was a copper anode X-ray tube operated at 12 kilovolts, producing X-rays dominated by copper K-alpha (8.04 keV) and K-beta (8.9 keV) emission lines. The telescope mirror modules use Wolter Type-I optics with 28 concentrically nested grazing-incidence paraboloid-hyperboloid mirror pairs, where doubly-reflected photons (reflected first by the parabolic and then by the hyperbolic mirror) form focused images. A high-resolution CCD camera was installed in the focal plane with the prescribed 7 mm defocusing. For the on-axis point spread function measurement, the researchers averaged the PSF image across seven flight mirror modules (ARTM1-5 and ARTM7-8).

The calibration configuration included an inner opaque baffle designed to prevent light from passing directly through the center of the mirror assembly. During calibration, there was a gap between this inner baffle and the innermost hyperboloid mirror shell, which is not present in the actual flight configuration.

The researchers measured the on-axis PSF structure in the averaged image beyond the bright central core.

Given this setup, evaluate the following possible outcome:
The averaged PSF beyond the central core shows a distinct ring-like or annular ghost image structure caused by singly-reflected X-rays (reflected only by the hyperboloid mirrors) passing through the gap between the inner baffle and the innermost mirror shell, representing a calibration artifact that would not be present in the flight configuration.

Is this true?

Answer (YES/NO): YES